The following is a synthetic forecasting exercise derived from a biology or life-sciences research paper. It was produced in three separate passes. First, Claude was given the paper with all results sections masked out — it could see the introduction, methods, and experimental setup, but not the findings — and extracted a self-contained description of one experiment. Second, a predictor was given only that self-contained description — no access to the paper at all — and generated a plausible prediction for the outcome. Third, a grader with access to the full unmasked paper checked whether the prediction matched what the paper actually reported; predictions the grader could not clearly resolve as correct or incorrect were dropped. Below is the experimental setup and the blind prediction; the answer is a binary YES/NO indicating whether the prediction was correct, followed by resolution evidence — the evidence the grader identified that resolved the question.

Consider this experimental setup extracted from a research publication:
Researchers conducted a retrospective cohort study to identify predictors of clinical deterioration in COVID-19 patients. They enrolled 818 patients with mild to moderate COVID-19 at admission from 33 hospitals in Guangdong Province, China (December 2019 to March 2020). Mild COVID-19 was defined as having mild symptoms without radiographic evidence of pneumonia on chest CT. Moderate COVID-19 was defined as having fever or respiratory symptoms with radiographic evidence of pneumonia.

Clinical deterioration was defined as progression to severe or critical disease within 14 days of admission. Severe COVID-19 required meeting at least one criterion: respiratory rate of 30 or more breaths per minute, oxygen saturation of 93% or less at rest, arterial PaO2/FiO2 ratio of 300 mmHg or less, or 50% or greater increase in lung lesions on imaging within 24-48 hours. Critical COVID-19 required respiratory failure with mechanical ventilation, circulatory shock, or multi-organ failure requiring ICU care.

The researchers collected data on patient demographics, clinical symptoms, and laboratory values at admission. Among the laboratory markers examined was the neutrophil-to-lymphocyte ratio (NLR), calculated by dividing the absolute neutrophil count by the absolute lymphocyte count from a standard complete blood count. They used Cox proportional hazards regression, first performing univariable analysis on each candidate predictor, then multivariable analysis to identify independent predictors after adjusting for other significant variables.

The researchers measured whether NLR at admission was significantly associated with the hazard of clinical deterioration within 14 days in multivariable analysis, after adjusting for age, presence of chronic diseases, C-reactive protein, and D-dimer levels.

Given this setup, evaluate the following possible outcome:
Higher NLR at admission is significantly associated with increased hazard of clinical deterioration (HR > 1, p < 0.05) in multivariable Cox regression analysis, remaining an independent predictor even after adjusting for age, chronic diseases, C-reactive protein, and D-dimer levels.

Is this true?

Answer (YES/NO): YES